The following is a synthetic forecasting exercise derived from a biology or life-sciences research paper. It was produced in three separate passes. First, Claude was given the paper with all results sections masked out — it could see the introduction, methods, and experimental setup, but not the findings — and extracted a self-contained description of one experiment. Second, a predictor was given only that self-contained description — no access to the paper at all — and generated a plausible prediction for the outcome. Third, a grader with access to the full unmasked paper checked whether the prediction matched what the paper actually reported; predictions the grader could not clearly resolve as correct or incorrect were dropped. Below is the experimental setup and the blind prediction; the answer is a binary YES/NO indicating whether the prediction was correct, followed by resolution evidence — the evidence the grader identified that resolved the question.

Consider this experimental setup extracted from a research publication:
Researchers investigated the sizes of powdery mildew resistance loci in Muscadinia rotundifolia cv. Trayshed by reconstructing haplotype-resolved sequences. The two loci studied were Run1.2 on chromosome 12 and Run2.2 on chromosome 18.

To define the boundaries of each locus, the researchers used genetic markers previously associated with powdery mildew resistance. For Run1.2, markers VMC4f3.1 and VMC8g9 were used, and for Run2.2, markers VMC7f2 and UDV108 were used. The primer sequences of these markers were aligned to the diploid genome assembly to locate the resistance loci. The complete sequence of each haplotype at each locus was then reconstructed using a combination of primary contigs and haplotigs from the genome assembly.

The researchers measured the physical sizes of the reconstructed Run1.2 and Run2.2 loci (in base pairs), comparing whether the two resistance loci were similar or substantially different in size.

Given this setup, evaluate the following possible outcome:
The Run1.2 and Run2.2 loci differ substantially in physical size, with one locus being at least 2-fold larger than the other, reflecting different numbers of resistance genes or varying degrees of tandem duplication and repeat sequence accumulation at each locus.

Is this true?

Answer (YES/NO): NO